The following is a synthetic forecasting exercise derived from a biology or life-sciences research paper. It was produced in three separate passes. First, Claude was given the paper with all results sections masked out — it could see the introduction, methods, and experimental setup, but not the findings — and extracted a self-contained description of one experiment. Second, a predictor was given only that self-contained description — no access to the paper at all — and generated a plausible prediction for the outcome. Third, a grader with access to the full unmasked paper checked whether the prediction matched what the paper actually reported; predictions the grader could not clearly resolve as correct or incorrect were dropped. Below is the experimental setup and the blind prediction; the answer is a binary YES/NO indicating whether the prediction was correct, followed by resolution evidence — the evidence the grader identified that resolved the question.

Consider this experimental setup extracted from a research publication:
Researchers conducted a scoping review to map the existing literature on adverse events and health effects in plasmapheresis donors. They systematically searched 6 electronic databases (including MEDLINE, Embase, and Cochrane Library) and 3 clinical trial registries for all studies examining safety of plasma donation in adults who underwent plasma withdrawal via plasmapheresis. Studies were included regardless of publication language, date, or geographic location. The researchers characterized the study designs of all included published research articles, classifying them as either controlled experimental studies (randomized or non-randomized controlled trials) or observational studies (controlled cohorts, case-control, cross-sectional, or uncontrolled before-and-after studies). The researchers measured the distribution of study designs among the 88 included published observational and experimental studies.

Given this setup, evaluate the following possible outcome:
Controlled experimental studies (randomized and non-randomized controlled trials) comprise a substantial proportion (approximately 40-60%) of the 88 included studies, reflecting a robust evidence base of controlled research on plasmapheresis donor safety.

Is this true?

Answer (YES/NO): NO